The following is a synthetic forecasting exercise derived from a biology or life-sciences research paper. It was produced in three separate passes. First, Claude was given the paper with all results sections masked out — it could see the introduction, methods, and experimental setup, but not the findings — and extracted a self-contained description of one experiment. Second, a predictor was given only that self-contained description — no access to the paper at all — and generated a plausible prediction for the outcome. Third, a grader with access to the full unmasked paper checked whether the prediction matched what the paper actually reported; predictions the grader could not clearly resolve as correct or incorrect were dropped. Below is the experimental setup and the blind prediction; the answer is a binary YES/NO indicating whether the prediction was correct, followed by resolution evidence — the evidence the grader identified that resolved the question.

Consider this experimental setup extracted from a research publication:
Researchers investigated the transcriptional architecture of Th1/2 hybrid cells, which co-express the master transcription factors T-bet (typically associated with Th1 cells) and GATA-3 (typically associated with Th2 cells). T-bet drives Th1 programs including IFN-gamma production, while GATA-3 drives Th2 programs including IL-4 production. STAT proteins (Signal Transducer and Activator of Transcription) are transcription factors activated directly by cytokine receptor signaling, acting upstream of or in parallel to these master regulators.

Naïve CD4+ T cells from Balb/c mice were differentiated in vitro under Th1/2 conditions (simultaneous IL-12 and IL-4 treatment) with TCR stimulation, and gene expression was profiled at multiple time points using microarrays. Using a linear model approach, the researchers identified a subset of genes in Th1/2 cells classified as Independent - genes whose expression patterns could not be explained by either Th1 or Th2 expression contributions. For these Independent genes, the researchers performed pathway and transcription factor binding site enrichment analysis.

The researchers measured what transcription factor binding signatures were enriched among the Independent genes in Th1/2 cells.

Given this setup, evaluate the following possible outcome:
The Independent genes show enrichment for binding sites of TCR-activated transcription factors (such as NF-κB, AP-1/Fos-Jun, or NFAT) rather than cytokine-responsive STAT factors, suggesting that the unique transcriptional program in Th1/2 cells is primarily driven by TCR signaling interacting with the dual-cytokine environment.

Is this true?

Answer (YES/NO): NO